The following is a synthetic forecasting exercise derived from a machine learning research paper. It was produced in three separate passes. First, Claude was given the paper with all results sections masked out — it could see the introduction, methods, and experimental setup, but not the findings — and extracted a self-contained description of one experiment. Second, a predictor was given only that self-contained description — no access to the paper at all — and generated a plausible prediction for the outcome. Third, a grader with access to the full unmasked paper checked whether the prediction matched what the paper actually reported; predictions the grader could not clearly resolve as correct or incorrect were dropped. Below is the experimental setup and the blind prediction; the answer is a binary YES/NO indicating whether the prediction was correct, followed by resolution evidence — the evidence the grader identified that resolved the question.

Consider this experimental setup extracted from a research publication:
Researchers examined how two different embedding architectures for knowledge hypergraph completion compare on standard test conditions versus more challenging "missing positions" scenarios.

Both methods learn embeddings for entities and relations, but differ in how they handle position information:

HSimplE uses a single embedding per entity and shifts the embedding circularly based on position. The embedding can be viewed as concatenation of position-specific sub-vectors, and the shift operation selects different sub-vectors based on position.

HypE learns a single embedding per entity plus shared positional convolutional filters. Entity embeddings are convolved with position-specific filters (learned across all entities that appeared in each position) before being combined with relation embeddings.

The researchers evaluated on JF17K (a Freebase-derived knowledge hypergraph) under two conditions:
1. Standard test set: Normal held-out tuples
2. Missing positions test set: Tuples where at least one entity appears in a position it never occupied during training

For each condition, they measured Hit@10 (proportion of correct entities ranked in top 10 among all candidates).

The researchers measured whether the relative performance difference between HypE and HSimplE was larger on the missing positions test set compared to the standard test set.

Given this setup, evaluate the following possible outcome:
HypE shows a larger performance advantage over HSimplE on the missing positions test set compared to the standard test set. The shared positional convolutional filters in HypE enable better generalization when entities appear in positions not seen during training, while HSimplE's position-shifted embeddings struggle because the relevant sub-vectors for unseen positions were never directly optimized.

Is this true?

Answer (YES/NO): YES